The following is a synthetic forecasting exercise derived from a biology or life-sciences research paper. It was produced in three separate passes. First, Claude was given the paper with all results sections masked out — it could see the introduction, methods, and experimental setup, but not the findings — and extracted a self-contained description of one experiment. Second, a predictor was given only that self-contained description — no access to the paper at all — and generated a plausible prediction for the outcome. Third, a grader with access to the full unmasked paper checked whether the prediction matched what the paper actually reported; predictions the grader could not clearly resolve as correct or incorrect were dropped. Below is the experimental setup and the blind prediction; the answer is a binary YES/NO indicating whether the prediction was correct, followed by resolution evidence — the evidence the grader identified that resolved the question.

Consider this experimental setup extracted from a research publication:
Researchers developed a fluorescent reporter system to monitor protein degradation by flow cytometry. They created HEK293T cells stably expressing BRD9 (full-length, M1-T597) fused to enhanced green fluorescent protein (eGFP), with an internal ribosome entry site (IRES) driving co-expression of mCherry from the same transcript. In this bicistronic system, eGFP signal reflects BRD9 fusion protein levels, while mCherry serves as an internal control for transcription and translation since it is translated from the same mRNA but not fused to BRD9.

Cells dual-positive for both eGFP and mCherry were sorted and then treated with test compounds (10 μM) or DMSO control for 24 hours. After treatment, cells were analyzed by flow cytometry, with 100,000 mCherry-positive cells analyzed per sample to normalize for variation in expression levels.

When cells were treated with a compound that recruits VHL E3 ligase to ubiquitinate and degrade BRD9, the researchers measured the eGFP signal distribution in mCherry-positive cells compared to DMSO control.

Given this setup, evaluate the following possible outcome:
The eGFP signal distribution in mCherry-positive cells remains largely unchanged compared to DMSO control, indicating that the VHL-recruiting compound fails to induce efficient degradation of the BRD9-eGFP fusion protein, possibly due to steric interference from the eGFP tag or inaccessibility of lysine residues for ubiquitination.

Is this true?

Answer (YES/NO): NO